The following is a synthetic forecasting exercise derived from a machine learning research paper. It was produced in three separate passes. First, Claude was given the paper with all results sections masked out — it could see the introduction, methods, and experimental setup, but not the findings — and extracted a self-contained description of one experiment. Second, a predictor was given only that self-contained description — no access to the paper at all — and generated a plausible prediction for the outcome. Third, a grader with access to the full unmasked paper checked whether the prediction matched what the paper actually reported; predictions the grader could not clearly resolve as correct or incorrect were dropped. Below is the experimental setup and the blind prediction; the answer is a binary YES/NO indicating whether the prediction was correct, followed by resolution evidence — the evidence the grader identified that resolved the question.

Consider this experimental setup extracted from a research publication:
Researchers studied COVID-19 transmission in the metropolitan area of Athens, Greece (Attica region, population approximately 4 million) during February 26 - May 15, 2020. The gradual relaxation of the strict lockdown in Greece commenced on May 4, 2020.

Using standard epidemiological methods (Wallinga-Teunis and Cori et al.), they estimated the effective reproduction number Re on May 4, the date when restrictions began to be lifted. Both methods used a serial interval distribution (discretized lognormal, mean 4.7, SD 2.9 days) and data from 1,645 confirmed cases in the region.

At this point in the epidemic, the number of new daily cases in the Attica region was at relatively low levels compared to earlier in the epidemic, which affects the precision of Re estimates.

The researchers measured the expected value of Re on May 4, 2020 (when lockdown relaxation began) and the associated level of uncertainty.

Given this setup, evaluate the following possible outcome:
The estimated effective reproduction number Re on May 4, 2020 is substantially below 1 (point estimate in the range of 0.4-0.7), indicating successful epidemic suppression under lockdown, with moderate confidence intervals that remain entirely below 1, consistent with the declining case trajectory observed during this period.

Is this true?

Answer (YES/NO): NO